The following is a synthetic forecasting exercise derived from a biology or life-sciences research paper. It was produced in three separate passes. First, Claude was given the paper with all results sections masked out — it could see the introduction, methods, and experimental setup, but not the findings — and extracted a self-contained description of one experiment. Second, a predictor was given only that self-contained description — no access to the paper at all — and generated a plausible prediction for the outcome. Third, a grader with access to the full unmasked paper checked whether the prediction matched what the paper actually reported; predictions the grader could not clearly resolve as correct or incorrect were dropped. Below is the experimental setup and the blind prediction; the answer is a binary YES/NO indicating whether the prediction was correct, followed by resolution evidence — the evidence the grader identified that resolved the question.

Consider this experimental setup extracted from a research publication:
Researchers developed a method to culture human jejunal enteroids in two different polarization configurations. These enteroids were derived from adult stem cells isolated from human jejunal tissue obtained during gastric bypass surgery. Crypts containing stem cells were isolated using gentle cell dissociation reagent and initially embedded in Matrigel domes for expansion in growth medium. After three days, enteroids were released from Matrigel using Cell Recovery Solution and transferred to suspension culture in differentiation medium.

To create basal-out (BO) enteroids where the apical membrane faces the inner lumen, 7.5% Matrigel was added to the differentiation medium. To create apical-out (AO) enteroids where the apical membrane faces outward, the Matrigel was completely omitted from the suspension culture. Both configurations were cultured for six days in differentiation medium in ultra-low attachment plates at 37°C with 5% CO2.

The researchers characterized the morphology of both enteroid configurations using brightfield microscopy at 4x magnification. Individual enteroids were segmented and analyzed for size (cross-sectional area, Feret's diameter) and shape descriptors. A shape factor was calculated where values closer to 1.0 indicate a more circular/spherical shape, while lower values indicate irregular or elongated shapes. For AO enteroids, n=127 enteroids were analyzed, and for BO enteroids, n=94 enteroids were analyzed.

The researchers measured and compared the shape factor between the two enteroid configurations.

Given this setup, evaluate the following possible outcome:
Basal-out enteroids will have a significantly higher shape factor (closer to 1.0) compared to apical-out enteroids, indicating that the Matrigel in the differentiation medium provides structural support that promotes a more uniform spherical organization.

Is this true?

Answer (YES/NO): NO